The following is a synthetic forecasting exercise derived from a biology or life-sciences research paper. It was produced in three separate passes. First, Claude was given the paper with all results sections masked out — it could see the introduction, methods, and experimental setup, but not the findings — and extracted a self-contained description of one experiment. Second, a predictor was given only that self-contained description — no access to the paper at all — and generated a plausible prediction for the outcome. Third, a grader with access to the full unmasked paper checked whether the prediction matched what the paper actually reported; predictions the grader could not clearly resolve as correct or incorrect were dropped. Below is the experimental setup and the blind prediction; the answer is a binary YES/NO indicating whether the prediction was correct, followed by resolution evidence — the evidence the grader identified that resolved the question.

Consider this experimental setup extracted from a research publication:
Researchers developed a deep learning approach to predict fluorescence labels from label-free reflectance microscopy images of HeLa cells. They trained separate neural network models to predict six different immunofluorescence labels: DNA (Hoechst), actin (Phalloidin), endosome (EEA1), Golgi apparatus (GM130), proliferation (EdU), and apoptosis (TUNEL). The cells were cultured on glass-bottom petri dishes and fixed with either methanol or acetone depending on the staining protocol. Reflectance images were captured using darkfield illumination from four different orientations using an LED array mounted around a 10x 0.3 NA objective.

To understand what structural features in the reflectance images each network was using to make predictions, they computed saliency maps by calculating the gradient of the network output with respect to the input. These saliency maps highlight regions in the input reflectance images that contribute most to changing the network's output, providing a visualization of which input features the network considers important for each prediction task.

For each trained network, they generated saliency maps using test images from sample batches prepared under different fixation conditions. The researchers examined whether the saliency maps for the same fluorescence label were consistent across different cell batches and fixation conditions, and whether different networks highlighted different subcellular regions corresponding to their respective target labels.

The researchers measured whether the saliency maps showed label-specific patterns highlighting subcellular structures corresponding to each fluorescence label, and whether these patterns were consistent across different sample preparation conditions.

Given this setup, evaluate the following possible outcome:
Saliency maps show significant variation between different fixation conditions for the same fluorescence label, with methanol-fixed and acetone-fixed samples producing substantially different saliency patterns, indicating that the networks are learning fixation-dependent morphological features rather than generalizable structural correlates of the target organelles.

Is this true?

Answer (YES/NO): NO